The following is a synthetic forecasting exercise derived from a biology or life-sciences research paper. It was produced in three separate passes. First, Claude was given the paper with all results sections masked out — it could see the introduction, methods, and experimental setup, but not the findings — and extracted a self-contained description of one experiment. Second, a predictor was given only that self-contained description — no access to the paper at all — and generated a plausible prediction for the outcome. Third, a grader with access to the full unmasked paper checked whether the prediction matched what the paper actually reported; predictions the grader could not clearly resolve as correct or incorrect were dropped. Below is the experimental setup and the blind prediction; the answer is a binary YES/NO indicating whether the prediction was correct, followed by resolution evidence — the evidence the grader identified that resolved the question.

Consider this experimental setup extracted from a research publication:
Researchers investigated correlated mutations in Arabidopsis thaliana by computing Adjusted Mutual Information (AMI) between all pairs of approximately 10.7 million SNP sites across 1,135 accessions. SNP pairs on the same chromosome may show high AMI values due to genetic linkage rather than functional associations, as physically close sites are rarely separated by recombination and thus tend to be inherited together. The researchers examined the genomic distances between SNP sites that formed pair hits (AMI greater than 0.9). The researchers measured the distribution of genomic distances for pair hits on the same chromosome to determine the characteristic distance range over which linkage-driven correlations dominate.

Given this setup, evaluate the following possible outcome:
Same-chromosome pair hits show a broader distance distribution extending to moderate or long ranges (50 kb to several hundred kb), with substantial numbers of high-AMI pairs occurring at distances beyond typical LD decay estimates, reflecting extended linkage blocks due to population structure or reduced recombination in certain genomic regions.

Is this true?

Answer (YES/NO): NO